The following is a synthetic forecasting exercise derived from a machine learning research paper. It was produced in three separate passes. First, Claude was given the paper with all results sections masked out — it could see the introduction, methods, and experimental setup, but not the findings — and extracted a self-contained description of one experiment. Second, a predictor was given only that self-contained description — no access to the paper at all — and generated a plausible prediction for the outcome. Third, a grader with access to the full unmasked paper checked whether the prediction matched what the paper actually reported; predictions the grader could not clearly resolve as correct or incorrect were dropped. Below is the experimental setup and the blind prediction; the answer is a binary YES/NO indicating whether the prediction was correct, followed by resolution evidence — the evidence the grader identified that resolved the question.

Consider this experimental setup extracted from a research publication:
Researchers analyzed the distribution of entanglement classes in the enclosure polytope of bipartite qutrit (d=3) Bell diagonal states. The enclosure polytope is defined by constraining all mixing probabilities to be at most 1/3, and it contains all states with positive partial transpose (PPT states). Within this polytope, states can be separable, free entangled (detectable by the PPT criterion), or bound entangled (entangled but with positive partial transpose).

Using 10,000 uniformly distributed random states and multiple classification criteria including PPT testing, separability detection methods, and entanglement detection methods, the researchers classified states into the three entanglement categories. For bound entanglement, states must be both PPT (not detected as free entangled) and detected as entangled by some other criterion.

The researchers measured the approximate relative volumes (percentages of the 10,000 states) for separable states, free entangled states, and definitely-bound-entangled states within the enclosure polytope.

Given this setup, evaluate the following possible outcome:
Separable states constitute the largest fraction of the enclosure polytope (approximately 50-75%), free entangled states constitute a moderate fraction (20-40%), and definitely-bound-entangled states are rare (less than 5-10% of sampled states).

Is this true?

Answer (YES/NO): NO